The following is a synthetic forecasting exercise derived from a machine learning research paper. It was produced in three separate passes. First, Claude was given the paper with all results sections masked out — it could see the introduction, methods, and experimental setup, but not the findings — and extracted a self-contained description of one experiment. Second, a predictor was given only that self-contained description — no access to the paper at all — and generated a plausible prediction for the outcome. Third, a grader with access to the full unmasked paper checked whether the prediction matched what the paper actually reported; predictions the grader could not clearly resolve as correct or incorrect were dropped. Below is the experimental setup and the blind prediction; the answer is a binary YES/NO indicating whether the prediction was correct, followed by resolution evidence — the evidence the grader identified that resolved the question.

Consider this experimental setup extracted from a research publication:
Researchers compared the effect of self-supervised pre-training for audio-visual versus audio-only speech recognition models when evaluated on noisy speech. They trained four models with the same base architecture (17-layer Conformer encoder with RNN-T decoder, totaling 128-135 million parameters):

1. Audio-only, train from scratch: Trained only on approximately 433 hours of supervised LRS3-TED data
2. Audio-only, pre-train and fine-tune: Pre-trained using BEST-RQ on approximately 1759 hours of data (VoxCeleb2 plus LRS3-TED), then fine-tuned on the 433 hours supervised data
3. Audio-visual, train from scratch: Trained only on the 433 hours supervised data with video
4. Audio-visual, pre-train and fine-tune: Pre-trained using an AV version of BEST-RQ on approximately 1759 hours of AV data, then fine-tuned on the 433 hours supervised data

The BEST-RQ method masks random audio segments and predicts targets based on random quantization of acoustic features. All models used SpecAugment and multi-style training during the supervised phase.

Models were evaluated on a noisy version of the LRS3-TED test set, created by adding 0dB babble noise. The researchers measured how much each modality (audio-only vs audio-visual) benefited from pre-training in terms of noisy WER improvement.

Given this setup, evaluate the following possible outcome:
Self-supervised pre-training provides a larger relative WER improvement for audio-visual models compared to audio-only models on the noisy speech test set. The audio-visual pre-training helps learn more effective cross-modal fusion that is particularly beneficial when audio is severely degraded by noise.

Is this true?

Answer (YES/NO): YES